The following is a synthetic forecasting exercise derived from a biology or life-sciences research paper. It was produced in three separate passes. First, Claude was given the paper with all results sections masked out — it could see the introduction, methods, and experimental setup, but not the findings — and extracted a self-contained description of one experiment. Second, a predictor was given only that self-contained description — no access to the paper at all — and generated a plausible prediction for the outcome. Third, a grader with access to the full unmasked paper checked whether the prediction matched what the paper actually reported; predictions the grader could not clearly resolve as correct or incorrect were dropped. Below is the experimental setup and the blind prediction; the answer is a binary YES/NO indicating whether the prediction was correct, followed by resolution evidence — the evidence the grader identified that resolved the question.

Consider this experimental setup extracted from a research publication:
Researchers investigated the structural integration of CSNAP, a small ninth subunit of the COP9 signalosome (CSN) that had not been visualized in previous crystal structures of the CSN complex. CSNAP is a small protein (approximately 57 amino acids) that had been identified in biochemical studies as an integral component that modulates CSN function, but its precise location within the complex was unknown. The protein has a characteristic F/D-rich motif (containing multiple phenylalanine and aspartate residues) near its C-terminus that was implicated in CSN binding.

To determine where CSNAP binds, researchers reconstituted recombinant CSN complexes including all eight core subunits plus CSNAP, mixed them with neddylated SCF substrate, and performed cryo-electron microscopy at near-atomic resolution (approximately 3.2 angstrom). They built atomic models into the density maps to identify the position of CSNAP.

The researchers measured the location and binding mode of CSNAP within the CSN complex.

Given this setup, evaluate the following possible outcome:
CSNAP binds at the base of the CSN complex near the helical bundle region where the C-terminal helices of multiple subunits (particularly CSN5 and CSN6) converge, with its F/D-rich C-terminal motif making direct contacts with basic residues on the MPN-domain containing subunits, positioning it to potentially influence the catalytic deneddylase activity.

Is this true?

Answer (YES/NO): NO